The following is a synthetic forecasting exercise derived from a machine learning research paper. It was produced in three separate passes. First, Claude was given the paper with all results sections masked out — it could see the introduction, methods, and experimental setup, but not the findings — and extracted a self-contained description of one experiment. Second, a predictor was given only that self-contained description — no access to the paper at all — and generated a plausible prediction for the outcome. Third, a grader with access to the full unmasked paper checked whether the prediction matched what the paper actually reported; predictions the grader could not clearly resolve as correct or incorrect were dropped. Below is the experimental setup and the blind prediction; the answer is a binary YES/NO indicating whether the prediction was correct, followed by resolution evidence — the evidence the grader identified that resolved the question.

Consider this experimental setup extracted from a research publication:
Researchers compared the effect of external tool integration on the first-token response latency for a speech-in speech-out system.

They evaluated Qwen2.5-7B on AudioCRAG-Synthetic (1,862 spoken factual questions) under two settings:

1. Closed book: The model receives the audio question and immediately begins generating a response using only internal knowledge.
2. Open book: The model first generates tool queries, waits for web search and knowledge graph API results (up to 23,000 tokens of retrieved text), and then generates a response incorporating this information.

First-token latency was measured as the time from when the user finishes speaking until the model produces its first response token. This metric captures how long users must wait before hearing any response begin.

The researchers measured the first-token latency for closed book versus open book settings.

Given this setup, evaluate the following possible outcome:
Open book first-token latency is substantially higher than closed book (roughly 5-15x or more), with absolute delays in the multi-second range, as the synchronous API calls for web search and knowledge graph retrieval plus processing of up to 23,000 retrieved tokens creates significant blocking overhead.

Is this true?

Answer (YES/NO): NO